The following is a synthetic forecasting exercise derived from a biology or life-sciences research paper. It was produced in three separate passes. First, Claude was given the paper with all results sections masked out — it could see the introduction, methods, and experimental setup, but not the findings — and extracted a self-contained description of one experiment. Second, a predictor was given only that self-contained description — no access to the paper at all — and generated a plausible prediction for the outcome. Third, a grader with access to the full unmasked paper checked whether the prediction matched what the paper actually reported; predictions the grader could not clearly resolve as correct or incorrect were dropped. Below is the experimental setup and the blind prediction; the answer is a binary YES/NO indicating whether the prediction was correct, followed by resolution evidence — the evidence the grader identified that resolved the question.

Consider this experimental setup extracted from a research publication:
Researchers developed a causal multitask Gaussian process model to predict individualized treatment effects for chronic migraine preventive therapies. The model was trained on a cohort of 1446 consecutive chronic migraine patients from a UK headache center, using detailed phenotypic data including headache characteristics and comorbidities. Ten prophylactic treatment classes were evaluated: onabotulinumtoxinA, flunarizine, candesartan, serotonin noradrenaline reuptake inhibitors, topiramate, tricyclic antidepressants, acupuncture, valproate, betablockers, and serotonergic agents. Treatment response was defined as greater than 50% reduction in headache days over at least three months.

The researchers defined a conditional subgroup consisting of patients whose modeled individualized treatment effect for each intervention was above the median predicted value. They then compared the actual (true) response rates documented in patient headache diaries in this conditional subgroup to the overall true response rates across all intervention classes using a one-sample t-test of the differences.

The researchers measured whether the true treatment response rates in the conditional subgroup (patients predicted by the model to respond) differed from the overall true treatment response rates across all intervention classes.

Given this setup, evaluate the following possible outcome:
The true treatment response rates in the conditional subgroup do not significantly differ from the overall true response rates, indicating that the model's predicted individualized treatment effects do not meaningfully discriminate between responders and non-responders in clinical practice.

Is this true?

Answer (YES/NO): NO